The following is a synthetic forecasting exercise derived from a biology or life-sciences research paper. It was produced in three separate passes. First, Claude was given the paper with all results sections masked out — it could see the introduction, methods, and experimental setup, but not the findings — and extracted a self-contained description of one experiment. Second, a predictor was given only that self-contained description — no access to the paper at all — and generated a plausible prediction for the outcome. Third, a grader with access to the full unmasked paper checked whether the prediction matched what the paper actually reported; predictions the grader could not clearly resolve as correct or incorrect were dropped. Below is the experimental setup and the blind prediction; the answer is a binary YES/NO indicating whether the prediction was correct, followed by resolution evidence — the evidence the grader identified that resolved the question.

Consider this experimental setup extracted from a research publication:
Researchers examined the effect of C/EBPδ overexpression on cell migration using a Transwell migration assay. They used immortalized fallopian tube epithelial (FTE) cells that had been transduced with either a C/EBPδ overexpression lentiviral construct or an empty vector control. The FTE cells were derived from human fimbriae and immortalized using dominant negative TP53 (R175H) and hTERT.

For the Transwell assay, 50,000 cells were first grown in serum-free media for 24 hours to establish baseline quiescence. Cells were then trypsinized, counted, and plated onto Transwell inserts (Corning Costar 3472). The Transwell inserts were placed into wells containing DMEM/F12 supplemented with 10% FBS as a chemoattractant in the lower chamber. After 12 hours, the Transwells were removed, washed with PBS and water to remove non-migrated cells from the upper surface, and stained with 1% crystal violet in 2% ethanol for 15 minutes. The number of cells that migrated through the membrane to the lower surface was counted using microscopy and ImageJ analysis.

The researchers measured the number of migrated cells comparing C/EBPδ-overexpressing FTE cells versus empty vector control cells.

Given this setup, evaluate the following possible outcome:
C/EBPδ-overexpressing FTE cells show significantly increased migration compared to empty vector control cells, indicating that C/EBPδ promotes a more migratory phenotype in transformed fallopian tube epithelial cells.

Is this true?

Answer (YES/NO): YES